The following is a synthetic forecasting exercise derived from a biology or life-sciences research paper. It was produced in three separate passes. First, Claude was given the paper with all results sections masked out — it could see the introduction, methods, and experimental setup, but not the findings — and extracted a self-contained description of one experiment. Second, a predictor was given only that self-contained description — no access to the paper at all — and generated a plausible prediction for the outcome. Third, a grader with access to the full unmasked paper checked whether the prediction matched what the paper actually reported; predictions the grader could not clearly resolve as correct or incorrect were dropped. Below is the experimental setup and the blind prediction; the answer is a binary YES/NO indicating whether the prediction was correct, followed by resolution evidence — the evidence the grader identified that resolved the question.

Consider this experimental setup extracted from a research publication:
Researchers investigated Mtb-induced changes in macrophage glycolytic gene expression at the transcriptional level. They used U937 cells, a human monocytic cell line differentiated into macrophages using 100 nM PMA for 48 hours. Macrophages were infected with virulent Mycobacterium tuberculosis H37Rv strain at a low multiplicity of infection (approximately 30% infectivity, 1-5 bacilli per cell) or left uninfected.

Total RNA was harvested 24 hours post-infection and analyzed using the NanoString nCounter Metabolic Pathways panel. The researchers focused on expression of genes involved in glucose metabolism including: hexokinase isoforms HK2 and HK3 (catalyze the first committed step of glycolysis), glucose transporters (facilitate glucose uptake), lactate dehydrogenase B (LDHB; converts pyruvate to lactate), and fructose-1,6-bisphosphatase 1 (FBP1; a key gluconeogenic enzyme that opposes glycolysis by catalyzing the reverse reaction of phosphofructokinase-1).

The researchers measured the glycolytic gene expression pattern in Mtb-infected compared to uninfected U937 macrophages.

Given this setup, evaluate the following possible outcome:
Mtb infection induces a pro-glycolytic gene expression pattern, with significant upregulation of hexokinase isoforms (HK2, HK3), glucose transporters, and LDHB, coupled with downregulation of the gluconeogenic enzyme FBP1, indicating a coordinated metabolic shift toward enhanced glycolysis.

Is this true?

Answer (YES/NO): NO